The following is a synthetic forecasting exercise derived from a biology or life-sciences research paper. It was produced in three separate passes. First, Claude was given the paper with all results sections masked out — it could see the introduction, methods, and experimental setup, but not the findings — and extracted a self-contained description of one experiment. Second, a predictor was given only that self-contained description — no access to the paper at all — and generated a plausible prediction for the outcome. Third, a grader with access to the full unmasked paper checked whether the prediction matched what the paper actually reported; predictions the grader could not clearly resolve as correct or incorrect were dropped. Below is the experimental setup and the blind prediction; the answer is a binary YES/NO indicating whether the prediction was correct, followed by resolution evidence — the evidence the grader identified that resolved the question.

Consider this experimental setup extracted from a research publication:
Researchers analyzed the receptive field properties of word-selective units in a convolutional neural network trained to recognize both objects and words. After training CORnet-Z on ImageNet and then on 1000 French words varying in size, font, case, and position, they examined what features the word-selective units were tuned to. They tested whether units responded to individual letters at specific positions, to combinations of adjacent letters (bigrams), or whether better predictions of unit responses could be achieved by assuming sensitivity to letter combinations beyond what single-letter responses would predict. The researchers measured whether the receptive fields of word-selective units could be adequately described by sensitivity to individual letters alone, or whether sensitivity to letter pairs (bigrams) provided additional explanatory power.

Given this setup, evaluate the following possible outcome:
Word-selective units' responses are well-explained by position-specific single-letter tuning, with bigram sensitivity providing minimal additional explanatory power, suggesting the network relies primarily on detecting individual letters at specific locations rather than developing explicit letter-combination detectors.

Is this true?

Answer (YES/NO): NO